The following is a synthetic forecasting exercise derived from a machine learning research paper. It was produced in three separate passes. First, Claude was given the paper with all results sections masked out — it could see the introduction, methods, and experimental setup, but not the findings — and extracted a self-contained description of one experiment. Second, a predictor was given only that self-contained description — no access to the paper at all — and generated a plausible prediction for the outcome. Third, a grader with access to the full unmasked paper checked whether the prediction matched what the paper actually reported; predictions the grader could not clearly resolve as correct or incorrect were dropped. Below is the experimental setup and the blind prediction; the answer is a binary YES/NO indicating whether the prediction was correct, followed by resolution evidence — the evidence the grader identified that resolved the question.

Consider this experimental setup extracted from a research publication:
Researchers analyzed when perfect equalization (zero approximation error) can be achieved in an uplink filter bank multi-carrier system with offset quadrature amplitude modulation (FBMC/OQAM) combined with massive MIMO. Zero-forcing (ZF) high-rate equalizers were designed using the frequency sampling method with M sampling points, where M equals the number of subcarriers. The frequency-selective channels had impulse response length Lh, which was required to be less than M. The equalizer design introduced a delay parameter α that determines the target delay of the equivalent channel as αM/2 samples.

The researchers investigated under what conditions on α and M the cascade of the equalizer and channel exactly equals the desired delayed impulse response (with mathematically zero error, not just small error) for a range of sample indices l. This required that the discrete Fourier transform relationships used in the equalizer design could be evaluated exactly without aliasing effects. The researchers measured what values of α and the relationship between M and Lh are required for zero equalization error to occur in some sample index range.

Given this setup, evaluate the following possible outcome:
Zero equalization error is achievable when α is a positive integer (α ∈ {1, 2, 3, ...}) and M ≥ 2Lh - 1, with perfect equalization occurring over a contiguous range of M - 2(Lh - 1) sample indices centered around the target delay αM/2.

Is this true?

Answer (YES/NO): NO